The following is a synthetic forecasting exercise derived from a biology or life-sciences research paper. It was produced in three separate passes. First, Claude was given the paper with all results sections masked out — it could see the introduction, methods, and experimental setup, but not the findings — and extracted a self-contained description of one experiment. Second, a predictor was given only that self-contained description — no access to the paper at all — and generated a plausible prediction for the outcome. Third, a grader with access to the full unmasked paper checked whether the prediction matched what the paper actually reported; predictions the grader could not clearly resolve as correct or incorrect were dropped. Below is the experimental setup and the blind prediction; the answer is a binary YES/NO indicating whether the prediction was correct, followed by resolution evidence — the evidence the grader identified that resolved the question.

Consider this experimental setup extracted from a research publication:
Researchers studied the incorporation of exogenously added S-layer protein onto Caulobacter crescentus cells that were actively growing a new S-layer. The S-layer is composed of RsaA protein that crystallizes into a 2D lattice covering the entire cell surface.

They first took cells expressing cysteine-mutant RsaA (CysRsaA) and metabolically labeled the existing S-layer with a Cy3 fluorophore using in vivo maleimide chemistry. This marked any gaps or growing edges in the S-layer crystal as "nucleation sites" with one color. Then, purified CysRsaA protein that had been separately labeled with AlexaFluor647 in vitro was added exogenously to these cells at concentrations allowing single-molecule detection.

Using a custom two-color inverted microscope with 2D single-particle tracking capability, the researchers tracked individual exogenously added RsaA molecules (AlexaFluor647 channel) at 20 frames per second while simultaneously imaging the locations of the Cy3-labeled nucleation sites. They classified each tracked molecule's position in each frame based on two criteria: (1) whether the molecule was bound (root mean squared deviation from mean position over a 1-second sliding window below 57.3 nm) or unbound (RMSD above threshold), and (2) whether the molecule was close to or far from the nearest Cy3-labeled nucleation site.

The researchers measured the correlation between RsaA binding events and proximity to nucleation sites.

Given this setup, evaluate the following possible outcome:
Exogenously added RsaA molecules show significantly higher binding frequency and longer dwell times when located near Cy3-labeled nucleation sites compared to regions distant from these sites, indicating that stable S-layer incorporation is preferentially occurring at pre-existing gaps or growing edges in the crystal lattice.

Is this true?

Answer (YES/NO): YES